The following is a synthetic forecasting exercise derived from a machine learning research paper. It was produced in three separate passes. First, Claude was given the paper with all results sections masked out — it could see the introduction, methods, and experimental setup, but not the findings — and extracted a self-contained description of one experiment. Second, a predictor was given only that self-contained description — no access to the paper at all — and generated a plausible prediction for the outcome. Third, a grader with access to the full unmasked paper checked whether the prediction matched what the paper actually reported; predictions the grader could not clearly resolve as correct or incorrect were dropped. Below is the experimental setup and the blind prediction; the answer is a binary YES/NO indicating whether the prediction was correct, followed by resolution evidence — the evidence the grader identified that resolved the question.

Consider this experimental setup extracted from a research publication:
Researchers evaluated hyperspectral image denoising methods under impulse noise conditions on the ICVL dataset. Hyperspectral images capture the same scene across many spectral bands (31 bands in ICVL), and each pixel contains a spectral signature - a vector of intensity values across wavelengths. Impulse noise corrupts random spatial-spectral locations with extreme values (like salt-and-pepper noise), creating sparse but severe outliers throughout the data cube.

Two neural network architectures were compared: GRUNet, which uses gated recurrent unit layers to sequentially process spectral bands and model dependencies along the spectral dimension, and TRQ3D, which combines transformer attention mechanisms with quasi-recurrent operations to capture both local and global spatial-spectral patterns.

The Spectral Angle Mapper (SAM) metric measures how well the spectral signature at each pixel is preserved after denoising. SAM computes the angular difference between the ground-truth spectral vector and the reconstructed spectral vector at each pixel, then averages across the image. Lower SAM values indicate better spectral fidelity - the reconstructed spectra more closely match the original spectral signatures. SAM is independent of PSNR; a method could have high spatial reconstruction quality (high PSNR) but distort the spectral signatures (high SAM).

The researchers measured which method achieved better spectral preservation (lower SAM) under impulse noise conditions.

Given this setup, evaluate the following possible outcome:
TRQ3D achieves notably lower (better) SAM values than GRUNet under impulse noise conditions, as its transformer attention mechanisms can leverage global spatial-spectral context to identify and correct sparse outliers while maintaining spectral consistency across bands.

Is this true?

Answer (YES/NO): NO